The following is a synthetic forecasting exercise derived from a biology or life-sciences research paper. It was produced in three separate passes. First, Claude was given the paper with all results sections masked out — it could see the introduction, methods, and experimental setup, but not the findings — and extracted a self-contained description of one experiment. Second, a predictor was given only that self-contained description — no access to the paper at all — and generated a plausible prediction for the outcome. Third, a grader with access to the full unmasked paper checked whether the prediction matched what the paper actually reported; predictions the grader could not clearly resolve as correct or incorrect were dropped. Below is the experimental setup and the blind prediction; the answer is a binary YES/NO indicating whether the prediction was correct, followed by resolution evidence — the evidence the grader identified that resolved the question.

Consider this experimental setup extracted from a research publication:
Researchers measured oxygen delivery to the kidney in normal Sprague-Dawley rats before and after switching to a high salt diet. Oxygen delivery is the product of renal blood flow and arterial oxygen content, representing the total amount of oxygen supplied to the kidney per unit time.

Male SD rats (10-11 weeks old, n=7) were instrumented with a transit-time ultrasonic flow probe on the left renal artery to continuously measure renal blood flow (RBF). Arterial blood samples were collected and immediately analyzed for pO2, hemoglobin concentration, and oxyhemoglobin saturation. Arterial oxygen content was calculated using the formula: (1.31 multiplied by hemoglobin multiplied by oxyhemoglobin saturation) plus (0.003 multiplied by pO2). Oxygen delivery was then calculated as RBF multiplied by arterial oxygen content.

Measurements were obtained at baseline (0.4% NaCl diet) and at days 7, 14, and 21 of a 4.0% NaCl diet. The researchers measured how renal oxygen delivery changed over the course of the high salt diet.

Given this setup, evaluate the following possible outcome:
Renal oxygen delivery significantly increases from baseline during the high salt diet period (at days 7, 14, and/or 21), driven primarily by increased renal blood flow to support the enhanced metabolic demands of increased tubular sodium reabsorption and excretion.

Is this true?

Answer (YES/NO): YES